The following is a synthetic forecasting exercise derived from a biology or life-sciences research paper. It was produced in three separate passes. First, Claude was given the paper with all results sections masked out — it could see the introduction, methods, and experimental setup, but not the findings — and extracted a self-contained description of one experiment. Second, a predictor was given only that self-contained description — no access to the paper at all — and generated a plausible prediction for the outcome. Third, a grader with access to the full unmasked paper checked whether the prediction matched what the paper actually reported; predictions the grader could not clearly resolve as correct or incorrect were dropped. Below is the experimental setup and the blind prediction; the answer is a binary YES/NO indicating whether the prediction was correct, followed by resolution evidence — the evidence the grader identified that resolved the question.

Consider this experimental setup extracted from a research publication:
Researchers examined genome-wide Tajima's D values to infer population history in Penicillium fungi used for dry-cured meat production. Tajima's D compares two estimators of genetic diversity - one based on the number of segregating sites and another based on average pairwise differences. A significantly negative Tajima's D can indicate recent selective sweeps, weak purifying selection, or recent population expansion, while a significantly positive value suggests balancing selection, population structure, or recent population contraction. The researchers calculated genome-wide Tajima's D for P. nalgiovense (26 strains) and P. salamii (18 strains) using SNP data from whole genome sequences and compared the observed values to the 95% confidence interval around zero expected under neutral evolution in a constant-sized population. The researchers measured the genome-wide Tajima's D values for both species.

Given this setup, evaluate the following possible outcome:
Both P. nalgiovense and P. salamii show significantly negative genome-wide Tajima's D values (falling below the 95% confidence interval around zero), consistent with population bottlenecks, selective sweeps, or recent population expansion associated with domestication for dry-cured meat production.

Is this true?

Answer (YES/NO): NO